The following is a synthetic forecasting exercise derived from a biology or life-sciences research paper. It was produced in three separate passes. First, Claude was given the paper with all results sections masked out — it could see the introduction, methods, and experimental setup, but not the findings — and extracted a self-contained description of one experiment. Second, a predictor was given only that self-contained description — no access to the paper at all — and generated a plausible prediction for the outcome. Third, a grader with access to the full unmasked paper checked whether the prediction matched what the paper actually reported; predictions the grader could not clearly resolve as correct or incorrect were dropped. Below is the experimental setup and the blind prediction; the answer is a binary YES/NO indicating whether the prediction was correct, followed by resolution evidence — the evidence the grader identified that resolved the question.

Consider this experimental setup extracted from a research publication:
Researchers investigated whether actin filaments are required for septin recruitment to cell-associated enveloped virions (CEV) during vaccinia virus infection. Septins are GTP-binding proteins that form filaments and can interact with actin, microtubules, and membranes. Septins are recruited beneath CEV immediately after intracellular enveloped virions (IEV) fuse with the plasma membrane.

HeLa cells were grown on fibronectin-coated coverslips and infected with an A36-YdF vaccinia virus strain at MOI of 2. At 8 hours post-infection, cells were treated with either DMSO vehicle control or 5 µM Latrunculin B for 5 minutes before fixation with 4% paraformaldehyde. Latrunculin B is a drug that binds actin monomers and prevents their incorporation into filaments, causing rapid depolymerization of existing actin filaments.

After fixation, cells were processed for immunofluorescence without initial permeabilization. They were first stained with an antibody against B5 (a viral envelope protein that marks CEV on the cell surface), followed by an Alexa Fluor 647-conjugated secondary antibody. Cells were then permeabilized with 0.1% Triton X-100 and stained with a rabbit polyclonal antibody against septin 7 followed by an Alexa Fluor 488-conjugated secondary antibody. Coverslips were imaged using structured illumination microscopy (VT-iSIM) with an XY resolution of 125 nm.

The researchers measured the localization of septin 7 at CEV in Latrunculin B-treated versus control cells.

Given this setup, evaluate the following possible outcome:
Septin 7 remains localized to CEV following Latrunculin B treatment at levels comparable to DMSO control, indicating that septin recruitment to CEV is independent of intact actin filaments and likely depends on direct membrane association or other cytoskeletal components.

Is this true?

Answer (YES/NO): YES